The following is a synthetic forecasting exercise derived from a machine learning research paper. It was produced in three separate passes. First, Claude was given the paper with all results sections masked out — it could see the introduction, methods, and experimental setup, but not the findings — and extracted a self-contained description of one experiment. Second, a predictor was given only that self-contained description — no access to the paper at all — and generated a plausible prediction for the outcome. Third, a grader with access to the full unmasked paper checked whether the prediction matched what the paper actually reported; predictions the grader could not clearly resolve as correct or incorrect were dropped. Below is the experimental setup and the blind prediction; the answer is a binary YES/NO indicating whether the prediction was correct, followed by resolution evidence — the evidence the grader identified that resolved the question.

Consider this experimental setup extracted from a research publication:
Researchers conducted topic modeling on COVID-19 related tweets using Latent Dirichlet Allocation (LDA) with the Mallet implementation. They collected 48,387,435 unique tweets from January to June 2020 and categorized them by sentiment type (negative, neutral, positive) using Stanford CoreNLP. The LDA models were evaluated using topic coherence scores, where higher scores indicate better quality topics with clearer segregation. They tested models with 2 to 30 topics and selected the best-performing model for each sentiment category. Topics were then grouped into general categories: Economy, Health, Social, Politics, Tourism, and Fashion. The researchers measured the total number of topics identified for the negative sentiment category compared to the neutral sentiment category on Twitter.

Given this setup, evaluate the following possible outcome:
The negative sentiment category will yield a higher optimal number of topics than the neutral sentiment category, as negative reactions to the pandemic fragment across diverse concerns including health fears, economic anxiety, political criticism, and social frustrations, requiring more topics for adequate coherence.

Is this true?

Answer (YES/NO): YES